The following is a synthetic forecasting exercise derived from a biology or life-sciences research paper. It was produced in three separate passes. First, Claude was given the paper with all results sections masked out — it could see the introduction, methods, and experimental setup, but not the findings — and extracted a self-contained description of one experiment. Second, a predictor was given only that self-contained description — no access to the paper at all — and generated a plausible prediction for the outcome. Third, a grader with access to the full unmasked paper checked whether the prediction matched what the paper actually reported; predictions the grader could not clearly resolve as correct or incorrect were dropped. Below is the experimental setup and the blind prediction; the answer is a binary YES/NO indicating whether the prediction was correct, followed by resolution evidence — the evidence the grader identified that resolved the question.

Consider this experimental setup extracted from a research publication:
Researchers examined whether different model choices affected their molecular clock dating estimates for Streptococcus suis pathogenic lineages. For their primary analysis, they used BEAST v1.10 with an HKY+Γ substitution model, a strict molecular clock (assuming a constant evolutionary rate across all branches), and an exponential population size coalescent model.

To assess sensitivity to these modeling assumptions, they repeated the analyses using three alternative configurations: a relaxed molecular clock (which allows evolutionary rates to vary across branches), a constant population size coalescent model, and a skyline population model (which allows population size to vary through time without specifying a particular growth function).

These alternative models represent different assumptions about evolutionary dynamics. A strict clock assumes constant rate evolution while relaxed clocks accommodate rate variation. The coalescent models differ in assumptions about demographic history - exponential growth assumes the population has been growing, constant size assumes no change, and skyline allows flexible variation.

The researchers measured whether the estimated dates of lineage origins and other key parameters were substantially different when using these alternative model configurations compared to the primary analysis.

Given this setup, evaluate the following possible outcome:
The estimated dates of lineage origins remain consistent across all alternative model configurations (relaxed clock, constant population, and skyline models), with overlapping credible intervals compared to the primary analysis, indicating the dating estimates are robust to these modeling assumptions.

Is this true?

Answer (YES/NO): YES